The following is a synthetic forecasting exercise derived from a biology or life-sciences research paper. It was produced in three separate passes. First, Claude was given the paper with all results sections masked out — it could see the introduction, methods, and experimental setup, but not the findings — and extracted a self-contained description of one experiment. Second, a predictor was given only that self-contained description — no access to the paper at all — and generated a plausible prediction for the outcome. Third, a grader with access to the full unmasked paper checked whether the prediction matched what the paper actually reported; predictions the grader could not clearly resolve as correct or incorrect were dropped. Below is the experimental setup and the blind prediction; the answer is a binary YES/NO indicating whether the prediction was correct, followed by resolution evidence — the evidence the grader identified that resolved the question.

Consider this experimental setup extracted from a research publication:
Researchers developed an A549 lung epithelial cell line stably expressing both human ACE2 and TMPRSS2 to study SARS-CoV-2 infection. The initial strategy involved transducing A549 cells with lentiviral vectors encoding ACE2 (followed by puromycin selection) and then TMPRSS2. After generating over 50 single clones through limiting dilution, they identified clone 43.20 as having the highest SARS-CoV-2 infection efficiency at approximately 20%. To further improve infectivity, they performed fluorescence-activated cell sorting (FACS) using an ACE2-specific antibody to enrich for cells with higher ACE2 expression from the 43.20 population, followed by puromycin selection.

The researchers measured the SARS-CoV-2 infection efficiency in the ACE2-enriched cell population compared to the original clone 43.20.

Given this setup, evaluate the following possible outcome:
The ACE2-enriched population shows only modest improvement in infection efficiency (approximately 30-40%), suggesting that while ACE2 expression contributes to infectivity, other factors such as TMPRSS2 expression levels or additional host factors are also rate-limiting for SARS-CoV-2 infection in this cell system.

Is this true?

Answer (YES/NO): NO